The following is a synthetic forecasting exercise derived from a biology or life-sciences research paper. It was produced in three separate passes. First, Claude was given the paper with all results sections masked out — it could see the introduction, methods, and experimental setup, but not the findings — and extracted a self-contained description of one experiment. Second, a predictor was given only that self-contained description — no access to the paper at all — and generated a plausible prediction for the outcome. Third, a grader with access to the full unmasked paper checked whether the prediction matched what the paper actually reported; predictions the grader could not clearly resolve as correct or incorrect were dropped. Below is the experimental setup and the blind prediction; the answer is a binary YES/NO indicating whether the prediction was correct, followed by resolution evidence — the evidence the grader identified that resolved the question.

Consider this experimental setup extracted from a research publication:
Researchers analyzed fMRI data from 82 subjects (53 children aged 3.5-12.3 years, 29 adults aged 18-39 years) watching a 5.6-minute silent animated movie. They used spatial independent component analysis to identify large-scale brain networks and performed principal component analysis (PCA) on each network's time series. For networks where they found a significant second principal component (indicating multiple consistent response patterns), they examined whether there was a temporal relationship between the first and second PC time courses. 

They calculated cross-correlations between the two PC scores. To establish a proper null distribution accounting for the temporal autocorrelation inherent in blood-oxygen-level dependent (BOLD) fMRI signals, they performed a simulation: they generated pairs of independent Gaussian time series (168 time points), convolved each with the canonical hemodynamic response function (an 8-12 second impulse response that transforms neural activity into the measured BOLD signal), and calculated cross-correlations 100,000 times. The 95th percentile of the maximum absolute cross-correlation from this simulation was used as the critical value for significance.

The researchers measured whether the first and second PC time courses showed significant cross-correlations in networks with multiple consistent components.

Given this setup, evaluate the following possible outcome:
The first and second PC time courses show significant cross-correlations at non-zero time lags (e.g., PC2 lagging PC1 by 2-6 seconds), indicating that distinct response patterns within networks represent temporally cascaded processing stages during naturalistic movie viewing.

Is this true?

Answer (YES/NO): NO